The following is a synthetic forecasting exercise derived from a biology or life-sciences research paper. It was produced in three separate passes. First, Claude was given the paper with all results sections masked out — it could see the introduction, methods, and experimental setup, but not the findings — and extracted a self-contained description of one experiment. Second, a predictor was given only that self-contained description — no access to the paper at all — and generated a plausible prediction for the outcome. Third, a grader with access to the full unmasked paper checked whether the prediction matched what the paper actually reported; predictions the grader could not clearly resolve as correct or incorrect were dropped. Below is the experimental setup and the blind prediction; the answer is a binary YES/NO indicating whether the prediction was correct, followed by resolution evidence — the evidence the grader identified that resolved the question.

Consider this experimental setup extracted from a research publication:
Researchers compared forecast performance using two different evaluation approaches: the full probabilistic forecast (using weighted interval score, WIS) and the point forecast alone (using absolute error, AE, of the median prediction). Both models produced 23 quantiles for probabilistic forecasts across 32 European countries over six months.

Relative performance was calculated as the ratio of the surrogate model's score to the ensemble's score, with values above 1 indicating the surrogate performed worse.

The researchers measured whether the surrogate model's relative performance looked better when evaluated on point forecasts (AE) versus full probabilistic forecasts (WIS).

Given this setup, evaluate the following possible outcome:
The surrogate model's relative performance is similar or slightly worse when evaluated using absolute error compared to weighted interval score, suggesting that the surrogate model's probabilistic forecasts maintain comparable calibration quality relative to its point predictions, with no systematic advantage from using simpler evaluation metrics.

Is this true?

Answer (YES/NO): NO